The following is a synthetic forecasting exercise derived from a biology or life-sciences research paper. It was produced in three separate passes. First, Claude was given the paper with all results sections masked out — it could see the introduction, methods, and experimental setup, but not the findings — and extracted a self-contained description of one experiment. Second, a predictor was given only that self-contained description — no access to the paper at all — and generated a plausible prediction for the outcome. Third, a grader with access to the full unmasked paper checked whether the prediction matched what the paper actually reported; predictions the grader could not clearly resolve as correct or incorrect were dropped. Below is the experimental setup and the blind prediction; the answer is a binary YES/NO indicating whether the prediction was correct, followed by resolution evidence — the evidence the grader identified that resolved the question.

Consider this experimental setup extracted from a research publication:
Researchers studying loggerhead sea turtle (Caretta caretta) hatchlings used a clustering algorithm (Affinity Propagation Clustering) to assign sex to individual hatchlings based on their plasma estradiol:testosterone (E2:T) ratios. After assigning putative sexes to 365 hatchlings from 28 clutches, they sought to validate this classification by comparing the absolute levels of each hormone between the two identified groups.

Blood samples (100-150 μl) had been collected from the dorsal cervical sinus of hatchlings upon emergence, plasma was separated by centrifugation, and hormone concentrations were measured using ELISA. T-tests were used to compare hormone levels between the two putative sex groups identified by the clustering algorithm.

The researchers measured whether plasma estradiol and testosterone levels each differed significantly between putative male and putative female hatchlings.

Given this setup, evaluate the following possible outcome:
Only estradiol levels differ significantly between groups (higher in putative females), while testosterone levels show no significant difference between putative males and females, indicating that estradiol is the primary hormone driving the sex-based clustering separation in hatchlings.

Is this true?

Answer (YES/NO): NO